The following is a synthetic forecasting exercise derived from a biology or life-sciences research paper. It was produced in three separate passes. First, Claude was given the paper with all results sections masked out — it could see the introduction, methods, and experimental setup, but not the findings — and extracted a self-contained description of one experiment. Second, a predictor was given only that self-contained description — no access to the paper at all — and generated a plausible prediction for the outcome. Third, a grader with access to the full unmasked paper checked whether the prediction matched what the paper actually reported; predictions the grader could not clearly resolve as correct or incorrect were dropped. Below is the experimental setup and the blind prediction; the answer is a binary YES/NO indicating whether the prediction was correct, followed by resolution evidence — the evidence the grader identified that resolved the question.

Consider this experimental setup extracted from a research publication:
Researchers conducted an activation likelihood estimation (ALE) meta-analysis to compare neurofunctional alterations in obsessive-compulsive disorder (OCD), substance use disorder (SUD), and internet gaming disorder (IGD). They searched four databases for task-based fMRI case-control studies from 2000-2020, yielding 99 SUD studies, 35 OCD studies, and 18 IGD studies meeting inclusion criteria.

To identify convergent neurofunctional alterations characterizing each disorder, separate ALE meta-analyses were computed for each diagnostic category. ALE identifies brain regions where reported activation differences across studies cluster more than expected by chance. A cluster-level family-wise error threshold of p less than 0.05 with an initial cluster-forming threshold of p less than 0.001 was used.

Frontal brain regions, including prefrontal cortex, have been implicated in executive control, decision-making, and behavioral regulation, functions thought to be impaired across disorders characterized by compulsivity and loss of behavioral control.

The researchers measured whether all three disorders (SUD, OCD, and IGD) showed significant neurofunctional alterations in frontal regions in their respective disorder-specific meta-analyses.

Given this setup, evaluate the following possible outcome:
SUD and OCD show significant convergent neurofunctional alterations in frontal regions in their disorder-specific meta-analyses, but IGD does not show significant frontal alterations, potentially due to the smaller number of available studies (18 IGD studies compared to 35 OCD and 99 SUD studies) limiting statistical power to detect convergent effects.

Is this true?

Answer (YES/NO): NO